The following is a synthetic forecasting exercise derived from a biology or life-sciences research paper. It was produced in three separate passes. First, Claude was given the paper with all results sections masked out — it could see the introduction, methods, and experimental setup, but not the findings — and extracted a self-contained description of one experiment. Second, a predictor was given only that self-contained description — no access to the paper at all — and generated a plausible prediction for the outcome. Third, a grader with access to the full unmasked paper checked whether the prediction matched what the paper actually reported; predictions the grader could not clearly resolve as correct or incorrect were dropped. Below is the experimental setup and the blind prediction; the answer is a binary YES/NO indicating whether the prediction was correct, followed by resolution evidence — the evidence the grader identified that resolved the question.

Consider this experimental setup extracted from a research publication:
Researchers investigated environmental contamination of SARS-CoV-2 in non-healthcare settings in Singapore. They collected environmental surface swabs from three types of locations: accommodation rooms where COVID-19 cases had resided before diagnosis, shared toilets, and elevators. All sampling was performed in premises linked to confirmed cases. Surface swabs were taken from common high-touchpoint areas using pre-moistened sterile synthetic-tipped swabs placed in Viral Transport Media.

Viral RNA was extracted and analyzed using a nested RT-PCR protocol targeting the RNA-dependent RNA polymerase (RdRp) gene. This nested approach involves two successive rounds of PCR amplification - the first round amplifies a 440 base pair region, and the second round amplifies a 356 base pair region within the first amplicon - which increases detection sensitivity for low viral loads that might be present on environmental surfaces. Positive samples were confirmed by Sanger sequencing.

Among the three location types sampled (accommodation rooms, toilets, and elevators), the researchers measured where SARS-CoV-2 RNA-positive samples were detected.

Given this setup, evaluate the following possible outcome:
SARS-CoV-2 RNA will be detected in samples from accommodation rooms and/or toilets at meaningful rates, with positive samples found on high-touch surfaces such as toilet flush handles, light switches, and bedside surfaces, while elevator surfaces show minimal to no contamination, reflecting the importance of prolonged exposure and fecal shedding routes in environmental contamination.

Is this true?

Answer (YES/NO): NO